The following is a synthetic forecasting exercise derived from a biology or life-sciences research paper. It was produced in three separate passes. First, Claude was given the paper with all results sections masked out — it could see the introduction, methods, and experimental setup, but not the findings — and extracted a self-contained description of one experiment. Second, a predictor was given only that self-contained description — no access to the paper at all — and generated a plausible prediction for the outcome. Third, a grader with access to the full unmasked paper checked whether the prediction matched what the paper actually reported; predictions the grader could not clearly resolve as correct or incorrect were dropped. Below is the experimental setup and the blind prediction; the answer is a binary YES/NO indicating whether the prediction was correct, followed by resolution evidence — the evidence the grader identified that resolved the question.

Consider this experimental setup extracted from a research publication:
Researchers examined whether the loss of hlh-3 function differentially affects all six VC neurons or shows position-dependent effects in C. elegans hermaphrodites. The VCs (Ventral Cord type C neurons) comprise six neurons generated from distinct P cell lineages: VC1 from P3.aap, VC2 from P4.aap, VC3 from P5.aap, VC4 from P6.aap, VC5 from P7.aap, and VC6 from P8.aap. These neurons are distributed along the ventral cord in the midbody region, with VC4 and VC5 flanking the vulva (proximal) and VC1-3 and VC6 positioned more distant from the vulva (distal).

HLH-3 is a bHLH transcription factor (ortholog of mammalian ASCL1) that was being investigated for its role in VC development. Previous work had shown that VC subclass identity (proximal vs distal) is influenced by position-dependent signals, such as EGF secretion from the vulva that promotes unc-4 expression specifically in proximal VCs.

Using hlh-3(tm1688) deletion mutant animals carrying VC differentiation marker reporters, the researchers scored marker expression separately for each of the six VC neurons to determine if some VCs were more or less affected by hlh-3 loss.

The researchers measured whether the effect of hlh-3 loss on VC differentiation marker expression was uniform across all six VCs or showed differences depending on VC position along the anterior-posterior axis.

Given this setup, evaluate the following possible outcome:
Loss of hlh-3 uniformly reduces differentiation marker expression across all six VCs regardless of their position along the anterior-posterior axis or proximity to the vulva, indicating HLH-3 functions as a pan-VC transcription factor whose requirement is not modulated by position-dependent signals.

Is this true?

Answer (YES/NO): NO